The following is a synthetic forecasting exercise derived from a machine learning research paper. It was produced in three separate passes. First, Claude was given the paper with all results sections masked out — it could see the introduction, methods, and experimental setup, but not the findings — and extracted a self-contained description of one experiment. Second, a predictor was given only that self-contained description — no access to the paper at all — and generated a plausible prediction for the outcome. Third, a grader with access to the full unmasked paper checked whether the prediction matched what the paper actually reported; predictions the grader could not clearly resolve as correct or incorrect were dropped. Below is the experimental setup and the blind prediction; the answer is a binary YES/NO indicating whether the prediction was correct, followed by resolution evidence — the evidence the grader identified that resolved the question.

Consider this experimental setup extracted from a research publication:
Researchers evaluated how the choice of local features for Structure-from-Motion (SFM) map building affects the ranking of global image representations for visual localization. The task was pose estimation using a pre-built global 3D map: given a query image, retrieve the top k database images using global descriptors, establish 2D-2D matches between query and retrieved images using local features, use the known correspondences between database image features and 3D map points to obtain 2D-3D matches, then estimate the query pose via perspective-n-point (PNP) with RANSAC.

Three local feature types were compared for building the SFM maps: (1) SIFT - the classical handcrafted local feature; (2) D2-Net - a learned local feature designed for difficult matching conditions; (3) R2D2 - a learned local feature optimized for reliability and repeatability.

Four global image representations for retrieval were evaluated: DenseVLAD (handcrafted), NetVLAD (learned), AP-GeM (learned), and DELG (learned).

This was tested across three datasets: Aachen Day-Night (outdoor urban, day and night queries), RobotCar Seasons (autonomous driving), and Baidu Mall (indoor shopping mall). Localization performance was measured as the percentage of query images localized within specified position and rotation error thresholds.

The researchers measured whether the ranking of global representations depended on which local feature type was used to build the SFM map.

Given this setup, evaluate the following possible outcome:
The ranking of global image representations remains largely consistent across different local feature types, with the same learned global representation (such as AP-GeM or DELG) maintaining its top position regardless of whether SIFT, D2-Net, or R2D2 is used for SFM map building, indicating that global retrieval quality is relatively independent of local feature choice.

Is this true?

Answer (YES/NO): YES